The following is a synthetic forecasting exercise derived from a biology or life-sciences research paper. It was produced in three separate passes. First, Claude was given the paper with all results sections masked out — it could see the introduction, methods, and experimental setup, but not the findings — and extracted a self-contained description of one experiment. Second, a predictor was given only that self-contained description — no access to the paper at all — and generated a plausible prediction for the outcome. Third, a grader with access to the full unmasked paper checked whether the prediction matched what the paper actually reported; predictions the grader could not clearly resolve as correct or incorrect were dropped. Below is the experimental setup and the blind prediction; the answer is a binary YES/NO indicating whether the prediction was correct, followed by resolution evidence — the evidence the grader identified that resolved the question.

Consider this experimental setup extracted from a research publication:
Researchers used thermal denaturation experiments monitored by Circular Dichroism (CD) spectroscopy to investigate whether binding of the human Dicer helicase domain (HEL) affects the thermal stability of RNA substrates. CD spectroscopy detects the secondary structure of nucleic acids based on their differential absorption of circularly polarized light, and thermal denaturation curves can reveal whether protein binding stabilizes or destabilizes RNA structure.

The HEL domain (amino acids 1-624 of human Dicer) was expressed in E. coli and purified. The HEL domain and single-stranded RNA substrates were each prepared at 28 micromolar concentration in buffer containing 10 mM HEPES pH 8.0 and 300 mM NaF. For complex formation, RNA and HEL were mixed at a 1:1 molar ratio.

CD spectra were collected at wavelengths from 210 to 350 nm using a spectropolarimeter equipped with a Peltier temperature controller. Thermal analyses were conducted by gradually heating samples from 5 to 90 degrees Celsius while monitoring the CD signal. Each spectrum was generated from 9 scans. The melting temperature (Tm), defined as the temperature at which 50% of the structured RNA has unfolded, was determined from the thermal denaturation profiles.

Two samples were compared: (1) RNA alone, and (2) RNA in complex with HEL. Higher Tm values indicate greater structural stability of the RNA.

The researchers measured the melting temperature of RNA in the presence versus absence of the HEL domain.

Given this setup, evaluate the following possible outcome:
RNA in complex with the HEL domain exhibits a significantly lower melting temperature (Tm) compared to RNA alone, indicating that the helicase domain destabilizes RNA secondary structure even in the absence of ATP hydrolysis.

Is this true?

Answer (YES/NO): YES